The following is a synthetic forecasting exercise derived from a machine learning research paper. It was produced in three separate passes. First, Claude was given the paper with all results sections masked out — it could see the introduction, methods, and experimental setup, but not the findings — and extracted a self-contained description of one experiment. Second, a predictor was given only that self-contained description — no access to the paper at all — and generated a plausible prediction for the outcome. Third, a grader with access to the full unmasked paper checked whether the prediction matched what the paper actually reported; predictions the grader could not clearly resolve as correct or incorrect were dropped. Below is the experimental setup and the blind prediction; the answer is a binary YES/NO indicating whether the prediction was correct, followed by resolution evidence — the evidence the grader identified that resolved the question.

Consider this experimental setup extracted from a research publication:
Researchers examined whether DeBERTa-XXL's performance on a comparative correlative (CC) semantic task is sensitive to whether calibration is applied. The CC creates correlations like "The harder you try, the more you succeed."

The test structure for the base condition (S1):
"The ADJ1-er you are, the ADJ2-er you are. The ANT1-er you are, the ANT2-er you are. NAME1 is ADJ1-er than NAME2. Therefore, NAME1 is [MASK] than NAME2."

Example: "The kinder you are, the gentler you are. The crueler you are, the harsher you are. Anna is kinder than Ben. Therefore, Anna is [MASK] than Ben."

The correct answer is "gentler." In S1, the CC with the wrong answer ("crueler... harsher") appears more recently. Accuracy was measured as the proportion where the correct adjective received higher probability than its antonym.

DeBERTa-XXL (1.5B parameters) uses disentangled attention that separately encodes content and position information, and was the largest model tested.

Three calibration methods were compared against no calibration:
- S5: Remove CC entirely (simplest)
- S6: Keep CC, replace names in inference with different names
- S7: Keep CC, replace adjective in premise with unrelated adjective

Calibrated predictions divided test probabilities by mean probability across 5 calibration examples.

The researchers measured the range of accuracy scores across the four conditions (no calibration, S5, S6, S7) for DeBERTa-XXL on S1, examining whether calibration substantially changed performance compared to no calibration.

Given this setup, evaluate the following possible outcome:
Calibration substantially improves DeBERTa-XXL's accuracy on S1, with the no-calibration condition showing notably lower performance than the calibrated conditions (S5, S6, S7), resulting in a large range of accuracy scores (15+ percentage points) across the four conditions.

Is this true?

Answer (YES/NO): NO